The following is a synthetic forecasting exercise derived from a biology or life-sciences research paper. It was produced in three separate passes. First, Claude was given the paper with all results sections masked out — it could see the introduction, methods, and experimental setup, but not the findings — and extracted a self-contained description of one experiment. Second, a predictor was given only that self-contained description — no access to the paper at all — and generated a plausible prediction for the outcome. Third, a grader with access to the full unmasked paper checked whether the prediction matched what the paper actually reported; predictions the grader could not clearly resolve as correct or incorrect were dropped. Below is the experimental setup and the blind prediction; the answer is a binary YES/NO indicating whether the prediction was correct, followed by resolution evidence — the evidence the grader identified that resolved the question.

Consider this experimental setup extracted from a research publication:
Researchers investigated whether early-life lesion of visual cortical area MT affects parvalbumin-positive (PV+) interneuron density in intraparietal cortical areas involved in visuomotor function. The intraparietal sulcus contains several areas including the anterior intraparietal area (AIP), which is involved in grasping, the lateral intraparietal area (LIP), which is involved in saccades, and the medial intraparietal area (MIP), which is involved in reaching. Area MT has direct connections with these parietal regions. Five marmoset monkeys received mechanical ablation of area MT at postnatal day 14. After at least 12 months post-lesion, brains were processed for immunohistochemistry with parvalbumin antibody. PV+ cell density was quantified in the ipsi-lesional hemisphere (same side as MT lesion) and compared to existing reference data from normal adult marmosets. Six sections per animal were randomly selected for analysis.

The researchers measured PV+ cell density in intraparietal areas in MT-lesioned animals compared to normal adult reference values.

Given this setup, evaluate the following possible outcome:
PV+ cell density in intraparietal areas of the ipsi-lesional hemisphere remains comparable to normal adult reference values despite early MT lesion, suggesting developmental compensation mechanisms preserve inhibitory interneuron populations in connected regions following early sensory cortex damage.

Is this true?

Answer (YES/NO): NO